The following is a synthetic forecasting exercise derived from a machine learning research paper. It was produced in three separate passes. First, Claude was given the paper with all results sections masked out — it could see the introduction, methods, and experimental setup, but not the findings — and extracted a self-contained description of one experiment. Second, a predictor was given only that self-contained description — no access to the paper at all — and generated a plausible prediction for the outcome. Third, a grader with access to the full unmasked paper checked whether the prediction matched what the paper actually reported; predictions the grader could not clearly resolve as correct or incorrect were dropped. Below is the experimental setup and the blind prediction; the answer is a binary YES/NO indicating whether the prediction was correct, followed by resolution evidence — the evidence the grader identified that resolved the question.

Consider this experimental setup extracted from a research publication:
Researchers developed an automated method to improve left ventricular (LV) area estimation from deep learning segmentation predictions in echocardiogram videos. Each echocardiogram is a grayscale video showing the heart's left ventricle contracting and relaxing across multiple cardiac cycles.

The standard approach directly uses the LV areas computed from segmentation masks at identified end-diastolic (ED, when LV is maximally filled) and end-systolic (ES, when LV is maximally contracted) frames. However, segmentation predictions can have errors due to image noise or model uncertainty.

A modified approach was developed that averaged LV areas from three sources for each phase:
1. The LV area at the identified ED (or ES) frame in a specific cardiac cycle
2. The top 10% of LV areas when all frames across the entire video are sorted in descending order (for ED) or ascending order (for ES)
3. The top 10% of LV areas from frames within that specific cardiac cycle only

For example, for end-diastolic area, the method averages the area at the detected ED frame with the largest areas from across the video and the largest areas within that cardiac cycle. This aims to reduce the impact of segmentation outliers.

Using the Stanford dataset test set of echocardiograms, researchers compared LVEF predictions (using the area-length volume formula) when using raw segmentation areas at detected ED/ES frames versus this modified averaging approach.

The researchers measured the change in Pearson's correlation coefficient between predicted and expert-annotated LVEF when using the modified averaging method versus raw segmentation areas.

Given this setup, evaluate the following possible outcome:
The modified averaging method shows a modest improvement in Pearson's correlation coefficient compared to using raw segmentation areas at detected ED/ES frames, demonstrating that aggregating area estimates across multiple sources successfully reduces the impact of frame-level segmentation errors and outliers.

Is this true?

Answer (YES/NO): YES